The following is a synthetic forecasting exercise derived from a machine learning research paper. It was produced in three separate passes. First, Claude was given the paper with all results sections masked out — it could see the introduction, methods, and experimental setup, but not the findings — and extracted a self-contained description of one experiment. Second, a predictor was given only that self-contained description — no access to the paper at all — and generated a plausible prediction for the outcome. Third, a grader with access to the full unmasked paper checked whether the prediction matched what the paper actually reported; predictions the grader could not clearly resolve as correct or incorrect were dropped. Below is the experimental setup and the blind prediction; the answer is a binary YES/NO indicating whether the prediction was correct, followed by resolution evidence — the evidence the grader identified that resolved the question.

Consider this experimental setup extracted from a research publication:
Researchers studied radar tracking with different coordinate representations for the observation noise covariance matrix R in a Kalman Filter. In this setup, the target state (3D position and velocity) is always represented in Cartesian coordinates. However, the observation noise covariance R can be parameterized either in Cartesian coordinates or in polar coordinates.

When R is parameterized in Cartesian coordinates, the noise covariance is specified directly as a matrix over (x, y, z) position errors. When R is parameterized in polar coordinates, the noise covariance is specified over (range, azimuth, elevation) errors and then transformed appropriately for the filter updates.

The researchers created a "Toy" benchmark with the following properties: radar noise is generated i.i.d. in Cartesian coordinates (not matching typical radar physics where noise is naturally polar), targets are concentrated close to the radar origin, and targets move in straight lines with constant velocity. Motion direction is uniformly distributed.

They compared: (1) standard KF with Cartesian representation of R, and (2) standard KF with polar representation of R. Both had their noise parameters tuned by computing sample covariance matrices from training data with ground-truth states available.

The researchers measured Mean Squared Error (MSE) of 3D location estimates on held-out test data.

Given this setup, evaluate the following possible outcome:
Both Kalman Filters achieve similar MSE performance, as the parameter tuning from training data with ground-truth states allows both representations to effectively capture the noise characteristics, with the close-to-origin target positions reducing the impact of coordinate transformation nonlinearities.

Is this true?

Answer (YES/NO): NO